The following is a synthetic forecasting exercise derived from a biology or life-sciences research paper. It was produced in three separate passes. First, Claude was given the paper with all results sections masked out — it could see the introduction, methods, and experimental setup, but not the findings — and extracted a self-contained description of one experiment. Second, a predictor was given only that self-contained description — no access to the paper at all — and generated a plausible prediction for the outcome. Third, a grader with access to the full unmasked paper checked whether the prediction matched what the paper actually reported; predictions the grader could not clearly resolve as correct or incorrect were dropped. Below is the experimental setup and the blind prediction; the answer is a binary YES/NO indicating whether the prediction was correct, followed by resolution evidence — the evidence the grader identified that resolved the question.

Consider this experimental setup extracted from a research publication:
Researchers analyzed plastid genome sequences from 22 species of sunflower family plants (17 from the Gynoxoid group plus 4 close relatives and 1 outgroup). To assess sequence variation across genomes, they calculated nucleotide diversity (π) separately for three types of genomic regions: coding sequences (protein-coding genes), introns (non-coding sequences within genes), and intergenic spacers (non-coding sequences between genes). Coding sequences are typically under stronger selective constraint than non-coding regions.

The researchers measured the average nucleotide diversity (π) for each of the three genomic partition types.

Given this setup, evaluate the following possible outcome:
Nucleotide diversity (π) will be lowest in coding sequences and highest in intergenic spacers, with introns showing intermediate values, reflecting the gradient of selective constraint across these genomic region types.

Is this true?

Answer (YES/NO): YES